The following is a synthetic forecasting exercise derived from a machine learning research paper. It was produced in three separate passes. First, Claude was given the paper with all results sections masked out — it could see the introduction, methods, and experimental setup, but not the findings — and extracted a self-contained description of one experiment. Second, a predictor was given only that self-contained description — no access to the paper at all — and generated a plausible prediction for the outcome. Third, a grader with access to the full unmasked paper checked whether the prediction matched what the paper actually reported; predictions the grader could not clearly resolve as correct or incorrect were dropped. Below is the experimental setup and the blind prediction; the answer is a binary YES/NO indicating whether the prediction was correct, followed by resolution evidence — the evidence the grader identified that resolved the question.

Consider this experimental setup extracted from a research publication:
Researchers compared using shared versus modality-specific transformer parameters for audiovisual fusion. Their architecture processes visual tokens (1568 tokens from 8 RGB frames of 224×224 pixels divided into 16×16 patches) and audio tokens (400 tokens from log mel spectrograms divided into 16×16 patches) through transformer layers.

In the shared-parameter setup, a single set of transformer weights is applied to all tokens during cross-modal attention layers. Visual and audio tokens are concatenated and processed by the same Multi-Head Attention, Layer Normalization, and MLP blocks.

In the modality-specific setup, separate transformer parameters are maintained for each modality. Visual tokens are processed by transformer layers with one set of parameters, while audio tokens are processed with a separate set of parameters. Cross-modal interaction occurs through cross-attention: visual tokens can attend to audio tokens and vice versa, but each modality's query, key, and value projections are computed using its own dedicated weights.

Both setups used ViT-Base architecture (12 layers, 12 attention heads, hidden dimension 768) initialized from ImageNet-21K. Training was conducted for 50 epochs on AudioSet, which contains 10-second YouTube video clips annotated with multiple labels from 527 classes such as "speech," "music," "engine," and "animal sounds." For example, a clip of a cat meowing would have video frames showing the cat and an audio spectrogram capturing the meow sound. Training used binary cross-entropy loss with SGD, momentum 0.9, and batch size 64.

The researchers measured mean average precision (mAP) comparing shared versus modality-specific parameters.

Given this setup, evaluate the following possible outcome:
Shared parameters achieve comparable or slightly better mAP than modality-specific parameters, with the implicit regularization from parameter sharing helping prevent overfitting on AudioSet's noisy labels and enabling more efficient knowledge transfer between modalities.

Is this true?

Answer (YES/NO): NO